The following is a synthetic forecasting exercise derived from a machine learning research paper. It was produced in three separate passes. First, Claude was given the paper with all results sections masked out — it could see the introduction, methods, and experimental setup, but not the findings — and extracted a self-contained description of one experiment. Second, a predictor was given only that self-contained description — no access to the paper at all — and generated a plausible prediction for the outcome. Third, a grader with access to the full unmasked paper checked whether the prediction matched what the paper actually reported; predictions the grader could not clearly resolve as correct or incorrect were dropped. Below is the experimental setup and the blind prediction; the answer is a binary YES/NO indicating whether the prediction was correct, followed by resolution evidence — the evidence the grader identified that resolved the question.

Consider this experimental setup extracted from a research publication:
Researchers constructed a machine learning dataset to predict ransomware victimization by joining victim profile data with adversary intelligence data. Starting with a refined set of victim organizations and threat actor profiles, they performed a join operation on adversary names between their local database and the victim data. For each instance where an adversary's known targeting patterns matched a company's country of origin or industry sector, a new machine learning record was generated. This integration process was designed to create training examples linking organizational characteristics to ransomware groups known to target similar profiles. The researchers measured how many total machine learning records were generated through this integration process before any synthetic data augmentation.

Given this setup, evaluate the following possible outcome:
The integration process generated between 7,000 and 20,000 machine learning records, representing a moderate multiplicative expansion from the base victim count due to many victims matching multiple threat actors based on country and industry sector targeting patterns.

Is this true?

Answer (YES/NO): NO